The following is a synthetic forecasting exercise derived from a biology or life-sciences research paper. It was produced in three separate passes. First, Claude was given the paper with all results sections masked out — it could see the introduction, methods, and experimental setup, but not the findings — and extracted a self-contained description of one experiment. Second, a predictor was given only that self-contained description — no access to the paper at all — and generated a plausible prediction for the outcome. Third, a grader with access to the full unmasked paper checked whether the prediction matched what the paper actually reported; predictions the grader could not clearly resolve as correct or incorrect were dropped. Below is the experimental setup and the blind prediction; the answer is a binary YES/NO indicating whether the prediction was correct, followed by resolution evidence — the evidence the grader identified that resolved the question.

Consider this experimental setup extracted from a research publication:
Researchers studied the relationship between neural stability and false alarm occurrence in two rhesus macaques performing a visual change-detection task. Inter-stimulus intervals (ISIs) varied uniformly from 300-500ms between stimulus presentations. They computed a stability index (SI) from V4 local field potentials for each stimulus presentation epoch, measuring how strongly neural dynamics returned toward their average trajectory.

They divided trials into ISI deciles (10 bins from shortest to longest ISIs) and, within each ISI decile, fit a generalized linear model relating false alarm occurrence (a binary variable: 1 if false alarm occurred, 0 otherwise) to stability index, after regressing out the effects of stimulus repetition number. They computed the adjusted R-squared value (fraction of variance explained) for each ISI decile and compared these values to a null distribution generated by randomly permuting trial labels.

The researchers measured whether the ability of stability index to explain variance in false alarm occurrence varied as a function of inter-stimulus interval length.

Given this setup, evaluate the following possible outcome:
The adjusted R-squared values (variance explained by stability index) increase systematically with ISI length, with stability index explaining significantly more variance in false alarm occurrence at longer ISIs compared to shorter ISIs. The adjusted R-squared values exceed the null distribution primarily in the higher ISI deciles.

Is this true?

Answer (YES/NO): NO